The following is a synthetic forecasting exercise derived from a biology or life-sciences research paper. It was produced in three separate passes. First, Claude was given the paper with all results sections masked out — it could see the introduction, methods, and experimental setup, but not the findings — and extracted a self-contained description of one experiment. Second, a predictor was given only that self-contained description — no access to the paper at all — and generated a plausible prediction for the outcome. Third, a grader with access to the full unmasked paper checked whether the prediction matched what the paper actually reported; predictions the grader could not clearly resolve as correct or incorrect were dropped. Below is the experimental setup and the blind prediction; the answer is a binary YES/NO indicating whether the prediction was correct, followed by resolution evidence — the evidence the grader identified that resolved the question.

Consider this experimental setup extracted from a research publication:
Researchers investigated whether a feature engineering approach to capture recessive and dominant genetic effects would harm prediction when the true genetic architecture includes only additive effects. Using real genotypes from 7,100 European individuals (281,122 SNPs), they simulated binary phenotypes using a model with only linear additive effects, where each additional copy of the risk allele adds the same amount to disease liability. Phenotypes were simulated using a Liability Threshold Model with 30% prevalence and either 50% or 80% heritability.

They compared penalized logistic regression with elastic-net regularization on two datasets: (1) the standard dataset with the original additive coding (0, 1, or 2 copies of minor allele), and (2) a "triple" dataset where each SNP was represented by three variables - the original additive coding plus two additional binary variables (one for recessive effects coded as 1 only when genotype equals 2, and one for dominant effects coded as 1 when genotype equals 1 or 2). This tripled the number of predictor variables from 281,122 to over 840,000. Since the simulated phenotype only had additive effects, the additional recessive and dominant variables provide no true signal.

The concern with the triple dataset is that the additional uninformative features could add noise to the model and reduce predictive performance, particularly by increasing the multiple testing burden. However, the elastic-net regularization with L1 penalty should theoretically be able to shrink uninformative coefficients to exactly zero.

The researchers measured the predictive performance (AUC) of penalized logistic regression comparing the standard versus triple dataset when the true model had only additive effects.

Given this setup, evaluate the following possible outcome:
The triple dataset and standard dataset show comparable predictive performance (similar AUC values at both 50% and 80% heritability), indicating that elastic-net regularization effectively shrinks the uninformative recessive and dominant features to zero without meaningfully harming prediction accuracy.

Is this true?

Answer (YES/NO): YES